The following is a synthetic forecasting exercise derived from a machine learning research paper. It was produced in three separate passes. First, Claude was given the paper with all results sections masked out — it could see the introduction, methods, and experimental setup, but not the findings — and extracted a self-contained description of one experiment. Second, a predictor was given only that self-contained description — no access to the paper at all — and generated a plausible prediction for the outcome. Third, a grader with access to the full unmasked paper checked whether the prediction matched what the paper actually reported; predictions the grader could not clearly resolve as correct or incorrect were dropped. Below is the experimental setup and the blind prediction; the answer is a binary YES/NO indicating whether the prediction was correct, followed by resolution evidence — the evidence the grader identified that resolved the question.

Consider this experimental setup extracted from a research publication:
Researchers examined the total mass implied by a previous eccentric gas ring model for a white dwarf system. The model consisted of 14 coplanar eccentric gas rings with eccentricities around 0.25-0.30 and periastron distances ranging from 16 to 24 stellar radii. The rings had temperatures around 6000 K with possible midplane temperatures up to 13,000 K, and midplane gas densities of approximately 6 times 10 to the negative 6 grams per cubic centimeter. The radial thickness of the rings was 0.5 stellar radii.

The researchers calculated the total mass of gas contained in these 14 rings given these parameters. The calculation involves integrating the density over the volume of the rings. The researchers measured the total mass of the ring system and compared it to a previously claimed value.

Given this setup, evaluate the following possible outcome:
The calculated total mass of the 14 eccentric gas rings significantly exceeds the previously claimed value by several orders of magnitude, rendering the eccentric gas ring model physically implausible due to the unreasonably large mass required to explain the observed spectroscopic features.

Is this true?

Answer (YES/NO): NO